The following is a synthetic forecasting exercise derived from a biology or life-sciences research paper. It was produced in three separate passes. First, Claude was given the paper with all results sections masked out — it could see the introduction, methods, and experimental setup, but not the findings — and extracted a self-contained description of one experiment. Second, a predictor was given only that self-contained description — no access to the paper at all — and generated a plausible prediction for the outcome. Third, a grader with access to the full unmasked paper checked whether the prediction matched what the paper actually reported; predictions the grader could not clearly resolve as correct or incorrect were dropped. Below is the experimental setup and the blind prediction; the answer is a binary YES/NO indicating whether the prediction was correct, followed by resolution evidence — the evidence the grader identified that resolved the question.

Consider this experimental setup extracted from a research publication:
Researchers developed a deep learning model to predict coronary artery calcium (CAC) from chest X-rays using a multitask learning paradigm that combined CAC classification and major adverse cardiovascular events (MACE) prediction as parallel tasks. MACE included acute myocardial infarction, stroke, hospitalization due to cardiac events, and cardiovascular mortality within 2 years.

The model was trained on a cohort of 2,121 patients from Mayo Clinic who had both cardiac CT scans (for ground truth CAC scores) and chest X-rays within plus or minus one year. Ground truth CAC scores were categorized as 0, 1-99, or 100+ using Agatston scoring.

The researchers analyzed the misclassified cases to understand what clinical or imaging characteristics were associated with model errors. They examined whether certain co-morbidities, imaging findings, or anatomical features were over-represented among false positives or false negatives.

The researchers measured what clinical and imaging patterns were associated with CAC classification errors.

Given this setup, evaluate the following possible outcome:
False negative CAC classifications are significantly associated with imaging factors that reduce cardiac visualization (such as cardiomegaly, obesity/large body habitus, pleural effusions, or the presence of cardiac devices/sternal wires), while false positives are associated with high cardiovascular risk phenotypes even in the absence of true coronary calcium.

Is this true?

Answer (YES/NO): NO